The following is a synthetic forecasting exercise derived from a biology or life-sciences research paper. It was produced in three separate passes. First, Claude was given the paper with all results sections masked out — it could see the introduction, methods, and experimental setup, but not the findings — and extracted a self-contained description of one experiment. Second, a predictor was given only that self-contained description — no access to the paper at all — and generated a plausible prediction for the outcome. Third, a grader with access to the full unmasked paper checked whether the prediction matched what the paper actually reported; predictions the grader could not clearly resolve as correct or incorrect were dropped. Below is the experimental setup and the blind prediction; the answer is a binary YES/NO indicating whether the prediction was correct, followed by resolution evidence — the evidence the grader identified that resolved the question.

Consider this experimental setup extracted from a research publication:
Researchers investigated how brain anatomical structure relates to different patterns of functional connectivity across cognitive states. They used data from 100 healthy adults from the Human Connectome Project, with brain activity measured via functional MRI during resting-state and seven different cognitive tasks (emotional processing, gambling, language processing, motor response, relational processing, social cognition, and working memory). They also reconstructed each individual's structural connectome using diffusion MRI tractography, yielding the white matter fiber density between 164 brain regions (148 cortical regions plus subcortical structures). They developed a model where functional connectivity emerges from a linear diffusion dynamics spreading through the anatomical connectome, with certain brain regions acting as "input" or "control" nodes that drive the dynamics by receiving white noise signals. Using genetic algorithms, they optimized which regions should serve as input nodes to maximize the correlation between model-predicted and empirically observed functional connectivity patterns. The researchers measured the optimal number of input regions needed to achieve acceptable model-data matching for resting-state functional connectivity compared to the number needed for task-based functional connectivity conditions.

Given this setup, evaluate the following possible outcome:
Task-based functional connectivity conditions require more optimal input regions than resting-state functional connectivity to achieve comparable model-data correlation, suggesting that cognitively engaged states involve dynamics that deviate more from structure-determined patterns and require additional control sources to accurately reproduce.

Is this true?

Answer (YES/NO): NO